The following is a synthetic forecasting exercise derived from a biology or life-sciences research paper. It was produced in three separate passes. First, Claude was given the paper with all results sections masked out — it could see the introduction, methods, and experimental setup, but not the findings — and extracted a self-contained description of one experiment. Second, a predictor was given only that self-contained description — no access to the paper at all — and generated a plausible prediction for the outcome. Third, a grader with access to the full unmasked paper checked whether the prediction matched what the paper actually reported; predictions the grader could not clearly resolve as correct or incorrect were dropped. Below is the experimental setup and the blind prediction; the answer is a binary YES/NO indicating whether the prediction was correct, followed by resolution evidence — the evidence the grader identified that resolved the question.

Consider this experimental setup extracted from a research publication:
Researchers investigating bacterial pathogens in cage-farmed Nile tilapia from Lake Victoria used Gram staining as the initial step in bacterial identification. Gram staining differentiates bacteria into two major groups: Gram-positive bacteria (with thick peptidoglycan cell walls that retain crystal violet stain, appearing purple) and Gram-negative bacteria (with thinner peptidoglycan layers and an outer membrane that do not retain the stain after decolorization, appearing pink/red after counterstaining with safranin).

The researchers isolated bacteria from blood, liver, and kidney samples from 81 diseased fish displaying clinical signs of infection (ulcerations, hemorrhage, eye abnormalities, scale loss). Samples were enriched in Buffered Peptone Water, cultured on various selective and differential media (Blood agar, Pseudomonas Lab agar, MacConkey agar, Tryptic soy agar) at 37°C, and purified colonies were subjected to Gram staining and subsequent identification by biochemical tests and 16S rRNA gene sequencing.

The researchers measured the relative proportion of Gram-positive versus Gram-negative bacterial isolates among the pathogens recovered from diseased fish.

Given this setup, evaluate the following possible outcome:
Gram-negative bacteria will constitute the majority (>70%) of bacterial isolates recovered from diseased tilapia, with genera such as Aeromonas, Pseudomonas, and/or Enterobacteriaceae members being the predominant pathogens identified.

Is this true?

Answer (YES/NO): YES